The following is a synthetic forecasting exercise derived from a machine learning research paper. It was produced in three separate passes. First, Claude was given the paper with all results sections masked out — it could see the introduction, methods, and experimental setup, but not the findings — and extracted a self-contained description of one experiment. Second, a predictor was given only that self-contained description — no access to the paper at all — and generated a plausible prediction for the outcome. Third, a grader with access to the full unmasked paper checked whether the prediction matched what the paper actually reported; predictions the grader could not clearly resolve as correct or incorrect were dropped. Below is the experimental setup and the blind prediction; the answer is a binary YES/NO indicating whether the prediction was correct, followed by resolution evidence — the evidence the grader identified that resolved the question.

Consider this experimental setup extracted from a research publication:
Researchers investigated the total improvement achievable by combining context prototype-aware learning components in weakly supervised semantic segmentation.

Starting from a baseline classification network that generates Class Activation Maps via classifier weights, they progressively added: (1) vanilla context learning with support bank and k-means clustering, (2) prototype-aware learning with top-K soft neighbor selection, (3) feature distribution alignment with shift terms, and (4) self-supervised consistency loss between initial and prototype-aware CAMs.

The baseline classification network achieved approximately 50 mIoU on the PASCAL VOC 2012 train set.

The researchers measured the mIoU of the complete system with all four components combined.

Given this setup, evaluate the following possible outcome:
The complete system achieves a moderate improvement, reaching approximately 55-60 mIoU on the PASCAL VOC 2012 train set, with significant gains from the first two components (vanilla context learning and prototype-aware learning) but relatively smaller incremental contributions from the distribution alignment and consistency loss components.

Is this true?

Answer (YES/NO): NO